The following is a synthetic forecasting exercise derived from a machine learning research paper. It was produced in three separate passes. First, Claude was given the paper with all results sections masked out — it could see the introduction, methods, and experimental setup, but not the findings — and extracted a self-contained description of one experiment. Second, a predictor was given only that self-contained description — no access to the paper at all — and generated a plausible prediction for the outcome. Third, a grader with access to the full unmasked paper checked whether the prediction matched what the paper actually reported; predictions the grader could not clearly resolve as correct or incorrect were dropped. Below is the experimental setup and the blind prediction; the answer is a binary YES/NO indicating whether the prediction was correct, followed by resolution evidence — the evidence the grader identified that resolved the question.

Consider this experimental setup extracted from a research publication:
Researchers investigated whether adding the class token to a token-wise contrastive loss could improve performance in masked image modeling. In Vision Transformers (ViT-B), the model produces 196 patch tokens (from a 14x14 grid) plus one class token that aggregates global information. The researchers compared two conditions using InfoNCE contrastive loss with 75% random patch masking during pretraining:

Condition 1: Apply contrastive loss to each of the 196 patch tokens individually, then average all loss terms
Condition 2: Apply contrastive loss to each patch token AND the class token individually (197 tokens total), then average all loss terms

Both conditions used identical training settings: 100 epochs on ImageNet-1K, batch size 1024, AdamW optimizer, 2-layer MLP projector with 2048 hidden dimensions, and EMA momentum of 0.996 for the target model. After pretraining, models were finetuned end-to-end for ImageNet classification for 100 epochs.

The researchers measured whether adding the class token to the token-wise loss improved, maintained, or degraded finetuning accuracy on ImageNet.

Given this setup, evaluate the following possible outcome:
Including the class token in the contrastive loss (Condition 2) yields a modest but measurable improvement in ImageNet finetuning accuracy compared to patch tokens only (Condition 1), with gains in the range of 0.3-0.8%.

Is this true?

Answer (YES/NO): NO